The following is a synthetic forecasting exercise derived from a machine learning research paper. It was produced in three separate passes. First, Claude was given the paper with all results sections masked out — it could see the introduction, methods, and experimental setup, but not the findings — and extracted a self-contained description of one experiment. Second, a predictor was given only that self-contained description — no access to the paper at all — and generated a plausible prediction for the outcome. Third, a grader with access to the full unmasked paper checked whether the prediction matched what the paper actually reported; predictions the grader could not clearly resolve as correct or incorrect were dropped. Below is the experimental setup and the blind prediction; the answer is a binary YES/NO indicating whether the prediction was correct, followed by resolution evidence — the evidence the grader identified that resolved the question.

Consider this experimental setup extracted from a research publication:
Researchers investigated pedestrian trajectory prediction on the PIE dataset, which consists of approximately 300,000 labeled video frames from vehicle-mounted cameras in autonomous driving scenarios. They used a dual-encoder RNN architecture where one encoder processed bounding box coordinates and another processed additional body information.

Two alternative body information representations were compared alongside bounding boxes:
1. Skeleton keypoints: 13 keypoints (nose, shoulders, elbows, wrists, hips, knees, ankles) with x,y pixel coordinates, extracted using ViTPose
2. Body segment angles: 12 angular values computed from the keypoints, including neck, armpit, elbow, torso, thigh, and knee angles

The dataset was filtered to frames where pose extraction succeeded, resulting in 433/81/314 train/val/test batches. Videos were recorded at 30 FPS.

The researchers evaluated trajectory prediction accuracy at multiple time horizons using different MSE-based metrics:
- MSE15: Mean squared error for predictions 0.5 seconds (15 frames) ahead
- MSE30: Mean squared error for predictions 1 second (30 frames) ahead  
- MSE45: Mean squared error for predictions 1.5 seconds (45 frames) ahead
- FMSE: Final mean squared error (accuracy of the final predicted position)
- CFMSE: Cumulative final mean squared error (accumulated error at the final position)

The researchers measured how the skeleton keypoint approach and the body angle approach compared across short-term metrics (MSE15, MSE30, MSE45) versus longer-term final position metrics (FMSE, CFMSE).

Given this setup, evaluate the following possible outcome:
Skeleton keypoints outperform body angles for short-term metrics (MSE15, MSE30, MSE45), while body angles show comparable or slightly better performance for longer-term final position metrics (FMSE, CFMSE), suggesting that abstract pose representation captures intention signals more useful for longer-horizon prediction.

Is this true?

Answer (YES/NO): YES